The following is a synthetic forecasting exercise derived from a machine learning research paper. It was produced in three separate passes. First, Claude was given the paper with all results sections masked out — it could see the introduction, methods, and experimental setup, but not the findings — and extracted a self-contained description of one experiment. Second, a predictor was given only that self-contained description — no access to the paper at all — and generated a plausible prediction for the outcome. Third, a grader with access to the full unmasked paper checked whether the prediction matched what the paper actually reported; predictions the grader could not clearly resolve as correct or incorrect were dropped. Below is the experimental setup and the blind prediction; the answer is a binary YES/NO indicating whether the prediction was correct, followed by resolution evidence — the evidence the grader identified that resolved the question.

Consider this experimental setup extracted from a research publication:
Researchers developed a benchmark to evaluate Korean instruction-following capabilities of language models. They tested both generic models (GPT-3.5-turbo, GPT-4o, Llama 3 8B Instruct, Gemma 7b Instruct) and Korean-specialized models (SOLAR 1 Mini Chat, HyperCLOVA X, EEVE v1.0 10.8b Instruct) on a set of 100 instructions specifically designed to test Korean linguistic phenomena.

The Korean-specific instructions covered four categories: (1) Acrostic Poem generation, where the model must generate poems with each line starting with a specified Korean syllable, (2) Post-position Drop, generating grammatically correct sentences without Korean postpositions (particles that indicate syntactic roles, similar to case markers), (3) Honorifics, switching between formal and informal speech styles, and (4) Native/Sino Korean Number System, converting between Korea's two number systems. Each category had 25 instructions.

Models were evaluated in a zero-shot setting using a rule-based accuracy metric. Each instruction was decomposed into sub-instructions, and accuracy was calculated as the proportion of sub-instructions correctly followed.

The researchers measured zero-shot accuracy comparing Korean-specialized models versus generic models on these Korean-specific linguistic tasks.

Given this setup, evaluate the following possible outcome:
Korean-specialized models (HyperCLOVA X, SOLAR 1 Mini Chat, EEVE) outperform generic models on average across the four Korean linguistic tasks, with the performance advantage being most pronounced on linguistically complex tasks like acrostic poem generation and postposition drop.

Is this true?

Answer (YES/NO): NO